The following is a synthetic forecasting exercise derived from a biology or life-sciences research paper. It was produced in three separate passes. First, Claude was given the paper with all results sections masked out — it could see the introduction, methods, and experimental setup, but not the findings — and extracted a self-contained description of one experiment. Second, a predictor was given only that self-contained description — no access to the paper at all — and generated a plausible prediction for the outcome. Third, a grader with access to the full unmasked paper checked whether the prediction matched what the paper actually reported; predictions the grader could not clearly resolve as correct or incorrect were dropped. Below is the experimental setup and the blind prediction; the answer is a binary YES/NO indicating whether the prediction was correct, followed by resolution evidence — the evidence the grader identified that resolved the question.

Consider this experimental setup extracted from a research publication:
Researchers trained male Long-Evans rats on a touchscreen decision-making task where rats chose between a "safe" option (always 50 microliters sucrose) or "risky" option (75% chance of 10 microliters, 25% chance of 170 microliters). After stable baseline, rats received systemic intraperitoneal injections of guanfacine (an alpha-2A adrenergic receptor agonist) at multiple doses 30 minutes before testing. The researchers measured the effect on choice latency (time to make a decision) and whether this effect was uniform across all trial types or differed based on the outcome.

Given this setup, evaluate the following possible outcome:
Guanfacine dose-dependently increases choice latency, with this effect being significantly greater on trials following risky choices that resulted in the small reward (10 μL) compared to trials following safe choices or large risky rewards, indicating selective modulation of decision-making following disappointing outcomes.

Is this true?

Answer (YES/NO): NO